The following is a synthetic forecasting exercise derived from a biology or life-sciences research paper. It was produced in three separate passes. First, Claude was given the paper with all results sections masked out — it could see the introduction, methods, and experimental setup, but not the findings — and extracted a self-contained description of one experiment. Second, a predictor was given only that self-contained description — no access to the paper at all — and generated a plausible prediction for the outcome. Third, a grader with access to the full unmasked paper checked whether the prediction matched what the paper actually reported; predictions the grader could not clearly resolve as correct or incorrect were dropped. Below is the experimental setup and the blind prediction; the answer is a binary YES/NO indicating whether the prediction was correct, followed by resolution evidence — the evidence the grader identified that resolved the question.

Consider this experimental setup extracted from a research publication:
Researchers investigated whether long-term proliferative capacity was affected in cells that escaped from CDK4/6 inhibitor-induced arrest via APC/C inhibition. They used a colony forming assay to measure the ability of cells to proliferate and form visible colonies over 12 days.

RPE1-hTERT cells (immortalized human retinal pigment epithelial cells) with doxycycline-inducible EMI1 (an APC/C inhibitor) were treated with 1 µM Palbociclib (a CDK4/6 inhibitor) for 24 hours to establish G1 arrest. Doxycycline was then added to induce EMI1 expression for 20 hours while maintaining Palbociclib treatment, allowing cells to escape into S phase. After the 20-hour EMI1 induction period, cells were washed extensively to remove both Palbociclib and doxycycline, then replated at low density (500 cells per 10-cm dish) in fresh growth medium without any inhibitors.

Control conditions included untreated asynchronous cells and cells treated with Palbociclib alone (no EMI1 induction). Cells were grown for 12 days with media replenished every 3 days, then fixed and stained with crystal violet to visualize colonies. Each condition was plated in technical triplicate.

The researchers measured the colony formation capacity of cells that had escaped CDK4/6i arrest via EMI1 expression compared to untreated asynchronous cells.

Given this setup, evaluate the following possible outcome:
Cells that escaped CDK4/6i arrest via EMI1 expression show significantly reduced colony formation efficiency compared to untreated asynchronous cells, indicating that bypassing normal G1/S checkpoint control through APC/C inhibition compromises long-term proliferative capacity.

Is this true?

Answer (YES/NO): YES